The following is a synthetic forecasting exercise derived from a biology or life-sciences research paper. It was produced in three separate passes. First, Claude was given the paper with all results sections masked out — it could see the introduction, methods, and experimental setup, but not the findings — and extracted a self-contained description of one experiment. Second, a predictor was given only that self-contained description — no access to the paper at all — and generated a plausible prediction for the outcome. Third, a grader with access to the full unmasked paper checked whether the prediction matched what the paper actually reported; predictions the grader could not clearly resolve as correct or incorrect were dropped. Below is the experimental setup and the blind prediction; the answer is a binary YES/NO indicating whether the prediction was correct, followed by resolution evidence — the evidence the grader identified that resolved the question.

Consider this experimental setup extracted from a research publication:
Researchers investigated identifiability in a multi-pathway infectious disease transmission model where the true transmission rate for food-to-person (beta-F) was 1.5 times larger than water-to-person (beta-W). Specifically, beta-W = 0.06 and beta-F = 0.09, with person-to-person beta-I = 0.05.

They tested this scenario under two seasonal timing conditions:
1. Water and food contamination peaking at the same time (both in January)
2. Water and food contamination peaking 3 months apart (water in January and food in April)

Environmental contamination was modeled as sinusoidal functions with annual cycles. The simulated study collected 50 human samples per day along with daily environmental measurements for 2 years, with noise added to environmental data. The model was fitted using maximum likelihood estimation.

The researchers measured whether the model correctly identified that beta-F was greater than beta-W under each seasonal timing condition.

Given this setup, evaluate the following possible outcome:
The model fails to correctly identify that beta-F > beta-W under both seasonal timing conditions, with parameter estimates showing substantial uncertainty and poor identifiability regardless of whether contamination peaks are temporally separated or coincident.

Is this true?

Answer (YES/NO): NO